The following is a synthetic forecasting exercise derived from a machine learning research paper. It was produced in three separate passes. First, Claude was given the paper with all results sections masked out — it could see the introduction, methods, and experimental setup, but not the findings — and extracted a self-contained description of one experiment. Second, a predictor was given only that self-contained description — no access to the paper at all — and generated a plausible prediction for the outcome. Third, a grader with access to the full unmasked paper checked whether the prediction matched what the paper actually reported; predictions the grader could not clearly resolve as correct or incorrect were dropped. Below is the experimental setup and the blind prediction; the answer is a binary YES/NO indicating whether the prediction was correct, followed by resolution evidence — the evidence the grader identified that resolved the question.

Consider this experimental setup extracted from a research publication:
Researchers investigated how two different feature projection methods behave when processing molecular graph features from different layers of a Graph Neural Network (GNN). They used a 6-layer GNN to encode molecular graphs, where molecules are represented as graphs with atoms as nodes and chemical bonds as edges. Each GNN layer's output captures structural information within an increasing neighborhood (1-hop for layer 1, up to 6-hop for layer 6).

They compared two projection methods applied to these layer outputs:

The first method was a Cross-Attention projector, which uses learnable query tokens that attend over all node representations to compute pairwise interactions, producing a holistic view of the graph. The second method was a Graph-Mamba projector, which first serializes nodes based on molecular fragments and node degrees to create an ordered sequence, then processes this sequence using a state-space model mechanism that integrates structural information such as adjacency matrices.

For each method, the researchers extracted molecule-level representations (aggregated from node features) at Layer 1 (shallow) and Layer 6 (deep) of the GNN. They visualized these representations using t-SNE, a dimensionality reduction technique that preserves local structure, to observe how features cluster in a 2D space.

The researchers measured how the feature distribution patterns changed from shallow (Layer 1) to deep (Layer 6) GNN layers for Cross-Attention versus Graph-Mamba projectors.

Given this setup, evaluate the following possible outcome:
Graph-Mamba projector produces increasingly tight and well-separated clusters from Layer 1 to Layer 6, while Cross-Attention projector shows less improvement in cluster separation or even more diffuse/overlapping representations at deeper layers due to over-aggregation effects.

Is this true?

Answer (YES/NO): NO